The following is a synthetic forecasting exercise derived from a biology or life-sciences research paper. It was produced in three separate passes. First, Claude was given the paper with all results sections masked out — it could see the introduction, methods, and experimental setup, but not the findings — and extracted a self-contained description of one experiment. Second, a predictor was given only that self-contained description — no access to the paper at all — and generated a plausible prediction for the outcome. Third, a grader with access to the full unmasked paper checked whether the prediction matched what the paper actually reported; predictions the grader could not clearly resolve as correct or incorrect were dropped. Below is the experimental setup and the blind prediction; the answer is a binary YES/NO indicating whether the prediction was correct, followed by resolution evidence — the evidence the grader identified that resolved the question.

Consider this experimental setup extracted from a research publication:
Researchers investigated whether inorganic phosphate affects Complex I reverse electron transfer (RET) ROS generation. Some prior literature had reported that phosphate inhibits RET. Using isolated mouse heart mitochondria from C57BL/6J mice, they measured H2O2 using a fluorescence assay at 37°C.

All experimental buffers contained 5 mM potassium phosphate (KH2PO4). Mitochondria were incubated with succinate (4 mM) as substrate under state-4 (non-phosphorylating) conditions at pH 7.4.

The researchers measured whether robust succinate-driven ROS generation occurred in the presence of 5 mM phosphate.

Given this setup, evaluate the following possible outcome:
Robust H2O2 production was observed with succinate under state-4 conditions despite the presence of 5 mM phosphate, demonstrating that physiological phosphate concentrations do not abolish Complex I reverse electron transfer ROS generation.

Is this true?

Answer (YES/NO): YES